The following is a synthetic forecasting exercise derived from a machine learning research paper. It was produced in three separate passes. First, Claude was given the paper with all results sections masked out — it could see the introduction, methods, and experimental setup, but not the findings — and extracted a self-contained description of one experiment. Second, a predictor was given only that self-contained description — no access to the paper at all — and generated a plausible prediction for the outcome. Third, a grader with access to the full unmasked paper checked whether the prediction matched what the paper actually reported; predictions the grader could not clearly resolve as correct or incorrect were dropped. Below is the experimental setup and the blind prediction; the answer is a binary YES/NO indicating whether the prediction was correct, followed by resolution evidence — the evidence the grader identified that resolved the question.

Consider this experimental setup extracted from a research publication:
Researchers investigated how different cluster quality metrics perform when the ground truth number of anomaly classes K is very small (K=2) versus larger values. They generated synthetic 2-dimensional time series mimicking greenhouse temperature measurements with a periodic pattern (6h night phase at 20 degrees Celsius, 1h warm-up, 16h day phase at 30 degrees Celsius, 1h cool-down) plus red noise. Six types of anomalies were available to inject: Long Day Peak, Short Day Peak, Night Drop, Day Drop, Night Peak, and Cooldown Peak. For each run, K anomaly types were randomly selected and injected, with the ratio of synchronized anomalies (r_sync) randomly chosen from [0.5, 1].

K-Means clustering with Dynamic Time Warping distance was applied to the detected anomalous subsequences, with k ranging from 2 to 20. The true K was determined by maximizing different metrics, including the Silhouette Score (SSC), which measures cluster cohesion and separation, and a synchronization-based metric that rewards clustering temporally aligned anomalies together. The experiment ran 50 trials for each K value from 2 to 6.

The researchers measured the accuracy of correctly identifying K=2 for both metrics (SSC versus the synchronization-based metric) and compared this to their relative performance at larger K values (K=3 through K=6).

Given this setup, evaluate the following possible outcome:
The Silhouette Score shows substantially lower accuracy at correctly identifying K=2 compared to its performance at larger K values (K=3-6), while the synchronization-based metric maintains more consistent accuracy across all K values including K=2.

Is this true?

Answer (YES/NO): NO